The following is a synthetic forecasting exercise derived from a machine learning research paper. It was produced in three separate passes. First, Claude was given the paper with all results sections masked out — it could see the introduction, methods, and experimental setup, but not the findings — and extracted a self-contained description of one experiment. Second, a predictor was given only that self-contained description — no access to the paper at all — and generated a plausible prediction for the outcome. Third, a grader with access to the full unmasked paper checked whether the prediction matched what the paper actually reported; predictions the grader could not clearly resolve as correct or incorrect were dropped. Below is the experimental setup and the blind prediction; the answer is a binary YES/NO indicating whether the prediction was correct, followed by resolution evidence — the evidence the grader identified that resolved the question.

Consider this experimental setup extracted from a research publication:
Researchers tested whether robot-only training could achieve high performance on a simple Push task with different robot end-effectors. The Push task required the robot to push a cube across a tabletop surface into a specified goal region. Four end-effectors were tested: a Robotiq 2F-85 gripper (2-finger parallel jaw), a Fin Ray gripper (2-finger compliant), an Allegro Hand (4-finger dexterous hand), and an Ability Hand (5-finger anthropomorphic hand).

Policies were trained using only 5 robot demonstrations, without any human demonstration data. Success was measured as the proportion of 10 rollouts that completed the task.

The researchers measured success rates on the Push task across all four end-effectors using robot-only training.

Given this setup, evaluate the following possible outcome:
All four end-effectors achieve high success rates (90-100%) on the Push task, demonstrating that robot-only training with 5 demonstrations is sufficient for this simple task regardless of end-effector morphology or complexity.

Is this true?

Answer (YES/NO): NO